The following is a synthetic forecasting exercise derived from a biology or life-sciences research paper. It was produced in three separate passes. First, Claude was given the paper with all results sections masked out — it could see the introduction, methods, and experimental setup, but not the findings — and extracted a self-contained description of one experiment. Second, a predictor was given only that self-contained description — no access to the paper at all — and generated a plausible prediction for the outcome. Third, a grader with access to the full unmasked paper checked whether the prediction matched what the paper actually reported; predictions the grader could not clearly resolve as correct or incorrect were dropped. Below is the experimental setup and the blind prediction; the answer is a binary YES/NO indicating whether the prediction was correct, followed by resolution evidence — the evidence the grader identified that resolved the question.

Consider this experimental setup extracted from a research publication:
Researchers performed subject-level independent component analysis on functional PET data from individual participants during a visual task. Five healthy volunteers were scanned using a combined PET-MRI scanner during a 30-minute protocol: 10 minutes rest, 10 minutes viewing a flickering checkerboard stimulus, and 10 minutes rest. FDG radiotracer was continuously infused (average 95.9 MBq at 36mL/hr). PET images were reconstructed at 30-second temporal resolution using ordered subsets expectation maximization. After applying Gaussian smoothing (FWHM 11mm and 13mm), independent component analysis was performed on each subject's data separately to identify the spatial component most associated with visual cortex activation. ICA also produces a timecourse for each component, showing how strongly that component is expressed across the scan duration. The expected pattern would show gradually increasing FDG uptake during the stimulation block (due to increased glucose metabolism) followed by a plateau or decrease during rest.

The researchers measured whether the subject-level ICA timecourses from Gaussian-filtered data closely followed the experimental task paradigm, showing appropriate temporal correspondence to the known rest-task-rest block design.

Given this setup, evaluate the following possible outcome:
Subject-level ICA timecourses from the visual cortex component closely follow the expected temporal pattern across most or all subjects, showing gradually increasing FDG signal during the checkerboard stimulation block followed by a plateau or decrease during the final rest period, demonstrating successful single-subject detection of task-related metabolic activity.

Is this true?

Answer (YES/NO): NO